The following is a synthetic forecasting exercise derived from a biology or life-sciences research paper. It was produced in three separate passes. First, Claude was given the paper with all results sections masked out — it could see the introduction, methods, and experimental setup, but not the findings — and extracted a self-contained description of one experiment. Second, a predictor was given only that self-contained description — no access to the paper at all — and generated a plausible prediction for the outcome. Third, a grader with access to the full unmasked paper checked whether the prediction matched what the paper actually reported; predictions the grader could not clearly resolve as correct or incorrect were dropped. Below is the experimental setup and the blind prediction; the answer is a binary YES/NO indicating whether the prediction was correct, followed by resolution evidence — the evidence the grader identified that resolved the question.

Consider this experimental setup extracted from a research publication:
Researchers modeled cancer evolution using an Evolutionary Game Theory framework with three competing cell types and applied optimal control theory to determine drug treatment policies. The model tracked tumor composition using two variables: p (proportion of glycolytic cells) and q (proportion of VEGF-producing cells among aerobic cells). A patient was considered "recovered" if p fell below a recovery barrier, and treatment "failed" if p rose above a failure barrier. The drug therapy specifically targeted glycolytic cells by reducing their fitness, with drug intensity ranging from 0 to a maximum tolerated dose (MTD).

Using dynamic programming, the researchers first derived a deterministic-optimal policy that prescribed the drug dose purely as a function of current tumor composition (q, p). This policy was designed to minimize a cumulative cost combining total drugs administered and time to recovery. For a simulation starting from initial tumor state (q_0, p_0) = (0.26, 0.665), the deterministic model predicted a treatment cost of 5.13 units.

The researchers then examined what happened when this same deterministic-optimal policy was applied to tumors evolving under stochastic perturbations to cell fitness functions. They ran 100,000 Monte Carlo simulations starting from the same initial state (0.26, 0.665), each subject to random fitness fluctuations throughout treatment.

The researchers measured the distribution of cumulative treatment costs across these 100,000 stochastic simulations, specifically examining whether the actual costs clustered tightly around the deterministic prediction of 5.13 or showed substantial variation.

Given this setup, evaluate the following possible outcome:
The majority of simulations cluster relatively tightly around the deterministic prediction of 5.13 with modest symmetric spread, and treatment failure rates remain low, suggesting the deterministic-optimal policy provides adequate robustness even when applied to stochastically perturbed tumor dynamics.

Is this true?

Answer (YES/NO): NO